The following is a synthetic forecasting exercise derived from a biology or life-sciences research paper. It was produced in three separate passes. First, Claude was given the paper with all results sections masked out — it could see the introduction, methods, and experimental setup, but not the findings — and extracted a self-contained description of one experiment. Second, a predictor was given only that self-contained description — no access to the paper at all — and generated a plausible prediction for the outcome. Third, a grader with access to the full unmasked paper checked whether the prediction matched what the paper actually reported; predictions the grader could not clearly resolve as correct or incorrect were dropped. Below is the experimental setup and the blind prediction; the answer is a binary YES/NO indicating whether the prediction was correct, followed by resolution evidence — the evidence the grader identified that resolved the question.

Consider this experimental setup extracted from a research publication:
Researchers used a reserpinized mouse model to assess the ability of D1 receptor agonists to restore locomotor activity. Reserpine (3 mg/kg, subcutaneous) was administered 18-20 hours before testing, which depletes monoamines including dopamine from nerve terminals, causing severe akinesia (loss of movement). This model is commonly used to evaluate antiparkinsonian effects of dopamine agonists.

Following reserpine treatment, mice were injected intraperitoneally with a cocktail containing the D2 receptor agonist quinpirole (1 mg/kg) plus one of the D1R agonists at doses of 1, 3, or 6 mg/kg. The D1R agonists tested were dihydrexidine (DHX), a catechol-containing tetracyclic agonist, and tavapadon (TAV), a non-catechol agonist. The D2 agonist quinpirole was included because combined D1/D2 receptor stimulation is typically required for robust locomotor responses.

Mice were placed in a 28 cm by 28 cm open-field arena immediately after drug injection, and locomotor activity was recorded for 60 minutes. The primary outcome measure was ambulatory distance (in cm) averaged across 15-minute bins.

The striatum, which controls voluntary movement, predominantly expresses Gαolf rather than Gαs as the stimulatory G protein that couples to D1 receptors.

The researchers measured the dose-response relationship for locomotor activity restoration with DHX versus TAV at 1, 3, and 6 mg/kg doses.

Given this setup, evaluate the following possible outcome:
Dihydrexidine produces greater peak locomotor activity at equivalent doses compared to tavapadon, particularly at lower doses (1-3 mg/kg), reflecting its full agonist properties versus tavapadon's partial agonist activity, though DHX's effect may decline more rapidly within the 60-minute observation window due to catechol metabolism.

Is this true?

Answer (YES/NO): NO